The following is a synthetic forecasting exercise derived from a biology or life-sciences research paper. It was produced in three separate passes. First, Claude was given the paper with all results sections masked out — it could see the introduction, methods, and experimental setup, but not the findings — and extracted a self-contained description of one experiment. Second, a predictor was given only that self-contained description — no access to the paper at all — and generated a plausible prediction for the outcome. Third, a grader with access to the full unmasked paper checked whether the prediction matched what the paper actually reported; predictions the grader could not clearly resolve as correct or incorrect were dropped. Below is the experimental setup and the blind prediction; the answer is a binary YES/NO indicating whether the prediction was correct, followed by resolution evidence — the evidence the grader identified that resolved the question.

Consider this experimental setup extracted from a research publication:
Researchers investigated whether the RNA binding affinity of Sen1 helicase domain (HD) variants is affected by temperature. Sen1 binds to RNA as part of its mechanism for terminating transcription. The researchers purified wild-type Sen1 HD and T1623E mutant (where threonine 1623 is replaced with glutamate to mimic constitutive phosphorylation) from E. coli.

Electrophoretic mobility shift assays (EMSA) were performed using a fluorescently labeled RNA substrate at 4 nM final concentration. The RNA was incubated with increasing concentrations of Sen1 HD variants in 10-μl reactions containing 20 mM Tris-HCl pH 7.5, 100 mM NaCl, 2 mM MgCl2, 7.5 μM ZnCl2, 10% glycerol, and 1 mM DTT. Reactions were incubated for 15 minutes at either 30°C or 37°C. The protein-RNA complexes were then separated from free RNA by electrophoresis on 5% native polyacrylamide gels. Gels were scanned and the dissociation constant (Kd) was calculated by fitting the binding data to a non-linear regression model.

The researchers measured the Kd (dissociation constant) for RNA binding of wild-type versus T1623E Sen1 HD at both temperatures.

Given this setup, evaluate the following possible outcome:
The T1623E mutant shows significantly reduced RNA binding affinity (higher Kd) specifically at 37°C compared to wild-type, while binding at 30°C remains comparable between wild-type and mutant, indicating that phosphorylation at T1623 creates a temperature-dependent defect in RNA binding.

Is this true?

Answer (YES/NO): NO